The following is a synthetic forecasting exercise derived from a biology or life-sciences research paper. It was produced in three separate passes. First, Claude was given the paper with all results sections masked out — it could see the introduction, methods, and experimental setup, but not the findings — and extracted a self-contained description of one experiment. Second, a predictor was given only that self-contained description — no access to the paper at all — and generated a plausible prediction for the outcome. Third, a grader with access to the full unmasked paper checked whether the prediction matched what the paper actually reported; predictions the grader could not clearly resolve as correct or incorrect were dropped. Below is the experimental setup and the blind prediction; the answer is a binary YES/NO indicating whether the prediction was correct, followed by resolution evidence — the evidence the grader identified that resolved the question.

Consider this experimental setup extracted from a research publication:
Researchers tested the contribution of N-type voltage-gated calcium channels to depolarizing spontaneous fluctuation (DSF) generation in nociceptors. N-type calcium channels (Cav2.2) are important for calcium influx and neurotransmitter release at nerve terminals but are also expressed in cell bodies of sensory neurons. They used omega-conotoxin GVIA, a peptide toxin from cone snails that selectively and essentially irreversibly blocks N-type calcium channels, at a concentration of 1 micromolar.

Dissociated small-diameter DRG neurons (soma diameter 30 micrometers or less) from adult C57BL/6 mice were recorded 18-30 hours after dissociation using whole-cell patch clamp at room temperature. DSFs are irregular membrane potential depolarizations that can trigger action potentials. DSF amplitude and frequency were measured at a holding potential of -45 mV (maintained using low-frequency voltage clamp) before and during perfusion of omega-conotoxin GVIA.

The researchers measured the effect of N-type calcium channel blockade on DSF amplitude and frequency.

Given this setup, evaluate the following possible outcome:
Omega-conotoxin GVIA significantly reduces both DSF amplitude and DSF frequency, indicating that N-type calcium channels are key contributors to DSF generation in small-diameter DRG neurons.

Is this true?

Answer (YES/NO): NO